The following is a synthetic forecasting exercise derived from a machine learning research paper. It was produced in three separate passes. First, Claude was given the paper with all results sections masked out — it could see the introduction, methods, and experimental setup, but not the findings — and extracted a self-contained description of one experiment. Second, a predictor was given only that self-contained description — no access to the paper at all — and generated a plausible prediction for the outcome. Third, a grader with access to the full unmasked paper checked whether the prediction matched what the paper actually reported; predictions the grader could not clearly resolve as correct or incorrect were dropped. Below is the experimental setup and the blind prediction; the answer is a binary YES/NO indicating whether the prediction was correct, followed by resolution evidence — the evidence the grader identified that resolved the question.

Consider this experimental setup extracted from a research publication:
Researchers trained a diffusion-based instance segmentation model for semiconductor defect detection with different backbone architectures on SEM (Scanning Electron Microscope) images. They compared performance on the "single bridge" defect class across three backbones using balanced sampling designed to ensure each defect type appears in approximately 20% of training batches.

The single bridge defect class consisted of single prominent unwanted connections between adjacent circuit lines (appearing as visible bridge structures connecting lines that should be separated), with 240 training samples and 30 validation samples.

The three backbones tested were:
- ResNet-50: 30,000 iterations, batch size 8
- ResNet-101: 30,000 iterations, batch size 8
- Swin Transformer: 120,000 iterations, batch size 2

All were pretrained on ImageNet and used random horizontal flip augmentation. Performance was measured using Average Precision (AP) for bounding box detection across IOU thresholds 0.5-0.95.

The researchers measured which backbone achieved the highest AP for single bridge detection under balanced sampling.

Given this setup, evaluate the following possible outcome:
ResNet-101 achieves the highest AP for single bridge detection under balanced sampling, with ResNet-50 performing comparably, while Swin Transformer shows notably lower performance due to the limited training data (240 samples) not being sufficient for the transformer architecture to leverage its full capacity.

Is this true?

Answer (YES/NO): NO